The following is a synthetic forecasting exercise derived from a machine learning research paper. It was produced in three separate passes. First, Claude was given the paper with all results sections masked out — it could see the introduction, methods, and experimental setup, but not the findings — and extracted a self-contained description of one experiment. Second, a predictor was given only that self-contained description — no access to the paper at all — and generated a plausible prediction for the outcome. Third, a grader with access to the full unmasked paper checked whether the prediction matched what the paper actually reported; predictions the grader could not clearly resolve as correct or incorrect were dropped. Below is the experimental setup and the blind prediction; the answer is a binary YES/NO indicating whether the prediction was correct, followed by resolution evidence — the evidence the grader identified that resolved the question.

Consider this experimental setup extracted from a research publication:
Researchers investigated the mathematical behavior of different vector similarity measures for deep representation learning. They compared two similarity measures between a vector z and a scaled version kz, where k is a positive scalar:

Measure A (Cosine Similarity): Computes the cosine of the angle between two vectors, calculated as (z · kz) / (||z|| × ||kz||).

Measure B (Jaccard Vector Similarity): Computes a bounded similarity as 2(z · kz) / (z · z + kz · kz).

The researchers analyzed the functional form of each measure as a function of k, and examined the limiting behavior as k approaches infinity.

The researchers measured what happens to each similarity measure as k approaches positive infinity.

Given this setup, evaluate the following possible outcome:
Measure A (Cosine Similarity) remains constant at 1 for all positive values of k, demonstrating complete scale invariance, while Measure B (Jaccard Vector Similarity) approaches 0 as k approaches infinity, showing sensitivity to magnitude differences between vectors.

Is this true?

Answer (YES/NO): YES